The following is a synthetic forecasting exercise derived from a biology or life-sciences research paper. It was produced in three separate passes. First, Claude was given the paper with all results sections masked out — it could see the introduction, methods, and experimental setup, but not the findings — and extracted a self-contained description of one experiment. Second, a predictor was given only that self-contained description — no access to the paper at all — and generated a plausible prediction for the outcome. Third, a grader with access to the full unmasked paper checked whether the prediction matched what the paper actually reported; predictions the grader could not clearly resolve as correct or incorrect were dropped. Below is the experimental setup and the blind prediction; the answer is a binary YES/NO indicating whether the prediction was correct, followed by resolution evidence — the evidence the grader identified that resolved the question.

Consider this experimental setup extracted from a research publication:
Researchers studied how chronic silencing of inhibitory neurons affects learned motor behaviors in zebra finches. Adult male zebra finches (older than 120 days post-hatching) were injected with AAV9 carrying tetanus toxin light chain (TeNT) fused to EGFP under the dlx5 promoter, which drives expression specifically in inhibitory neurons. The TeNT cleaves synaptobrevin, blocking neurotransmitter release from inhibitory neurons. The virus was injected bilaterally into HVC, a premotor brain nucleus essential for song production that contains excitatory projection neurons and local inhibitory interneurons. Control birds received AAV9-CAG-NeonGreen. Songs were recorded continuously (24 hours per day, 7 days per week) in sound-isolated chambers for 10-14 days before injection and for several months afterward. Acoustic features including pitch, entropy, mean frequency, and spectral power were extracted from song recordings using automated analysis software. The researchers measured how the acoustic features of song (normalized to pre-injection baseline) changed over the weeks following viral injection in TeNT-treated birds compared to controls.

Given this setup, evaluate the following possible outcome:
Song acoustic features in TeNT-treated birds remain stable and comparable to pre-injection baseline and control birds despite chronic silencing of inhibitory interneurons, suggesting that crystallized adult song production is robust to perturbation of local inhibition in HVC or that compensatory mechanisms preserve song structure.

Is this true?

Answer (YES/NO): NO